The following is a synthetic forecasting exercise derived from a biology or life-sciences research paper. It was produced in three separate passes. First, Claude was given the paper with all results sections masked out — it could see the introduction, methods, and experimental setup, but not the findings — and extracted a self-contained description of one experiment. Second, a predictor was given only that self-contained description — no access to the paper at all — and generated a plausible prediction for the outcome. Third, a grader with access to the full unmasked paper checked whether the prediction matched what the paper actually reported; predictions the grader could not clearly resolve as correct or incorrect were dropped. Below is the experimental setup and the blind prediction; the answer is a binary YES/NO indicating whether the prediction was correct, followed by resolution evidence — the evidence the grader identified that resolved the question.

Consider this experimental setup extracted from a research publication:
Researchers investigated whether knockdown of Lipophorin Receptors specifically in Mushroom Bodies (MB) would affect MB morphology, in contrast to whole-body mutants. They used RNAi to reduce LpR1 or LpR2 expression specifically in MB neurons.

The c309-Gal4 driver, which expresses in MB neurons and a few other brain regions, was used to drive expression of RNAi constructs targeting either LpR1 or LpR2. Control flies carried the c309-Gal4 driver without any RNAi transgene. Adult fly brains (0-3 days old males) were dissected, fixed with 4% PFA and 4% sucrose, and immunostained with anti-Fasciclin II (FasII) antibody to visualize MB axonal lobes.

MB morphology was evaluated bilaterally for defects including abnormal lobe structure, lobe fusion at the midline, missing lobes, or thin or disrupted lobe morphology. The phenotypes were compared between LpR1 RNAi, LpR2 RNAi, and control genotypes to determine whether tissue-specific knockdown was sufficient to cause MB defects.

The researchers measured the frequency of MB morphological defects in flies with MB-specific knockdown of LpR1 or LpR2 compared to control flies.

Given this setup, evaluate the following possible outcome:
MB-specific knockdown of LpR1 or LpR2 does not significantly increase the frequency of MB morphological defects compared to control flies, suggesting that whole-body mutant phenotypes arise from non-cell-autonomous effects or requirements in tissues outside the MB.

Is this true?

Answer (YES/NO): NO